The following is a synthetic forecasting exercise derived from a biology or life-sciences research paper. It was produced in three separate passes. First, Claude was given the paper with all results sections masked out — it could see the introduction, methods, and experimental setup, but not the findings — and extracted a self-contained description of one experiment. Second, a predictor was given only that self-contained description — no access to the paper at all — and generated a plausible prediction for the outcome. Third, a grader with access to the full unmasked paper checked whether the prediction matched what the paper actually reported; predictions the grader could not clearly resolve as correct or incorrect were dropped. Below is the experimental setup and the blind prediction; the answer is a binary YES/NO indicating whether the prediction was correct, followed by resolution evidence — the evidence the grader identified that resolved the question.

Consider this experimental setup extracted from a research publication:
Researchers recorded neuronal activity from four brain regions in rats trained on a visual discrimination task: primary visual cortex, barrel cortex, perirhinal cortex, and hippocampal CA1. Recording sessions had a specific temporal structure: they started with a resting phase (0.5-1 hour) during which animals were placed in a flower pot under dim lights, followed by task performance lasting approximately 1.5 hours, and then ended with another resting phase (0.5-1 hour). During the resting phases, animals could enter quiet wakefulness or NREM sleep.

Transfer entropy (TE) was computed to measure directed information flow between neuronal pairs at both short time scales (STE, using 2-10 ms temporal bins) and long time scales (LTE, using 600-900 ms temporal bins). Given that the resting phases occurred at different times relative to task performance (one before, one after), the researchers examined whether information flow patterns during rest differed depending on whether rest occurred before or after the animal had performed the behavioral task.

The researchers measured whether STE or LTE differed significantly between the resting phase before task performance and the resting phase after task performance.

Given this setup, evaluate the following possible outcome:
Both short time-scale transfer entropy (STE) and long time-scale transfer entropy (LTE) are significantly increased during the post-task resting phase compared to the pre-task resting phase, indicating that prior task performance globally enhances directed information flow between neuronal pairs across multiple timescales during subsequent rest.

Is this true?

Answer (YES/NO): NO